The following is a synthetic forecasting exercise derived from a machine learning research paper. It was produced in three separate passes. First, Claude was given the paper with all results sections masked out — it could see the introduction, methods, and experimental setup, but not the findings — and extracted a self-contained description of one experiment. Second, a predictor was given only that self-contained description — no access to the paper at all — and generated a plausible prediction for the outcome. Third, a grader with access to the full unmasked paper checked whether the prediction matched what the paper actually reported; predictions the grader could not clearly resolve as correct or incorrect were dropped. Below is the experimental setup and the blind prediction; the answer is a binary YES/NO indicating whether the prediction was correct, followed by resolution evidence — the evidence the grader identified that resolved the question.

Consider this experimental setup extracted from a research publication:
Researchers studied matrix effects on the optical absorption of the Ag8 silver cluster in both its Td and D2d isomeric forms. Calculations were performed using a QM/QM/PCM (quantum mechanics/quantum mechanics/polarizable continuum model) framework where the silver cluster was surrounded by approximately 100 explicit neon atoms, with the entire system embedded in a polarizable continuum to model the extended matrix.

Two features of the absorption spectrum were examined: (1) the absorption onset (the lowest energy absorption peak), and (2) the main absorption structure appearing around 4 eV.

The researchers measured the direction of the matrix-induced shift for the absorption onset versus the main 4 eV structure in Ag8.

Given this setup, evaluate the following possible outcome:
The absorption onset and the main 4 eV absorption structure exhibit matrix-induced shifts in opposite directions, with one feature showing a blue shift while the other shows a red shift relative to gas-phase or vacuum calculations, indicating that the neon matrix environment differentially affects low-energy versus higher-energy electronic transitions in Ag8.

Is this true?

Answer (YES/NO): YES